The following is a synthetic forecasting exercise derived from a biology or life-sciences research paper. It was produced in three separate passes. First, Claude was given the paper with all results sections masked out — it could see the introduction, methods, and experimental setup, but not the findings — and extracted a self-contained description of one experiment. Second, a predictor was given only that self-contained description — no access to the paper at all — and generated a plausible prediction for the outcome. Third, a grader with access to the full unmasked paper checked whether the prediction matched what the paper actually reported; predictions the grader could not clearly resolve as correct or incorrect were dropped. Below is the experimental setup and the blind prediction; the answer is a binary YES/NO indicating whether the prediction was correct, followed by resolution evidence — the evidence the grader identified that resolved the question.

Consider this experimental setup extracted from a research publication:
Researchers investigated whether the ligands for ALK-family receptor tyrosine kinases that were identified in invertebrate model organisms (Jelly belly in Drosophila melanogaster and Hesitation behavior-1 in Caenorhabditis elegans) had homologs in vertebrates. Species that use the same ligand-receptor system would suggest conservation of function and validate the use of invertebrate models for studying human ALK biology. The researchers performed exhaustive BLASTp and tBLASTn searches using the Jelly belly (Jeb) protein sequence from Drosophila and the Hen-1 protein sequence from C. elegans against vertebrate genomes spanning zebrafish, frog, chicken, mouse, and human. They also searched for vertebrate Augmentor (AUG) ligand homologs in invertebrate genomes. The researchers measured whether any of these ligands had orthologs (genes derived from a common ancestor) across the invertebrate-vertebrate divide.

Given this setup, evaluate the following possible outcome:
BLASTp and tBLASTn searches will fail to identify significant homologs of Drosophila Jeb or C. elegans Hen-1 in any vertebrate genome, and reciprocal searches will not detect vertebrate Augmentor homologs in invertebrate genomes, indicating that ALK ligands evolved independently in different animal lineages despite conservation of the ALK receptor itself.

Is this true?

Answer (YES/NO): YES